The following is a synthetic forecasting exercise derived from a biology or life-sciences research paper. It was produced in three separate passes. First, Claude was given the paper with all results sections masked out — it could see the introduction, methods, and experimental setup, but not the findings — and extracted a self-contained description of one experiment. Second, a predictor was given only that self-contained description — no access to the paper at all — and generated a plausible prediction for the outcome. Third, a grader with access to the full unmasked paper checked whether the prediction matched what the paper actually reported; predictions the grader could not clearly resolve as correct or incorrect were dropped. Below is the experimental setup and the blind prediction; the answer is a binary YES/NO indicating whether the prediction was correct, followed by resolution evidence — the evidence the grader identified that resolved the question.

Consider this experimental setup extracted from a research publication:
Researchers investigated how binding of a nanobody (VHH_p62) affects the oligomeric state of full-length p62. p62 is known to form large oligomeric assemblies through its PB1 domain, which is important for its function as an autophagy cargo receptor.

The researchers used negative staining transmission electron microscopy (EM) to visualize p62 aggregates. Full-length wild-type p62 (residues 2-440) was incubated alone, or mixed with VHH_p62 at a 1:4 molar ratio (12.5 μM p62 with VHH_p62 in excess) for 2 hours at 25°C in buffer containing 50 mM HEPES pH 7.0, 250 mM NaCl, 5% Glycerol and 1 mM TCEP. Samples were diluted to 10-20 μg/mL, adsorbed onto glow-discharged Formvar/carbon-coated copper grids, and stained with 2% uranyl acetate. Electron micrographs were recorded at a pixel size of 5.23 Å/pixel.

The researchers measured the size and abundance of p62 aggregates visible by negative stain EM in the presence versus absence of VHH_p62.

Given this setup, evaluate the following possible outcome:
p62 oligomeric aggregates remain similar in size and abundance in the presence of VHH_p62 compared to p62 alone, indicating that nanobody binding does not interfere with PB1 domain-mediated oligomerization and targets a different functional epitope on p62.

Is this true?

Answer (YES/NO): NO